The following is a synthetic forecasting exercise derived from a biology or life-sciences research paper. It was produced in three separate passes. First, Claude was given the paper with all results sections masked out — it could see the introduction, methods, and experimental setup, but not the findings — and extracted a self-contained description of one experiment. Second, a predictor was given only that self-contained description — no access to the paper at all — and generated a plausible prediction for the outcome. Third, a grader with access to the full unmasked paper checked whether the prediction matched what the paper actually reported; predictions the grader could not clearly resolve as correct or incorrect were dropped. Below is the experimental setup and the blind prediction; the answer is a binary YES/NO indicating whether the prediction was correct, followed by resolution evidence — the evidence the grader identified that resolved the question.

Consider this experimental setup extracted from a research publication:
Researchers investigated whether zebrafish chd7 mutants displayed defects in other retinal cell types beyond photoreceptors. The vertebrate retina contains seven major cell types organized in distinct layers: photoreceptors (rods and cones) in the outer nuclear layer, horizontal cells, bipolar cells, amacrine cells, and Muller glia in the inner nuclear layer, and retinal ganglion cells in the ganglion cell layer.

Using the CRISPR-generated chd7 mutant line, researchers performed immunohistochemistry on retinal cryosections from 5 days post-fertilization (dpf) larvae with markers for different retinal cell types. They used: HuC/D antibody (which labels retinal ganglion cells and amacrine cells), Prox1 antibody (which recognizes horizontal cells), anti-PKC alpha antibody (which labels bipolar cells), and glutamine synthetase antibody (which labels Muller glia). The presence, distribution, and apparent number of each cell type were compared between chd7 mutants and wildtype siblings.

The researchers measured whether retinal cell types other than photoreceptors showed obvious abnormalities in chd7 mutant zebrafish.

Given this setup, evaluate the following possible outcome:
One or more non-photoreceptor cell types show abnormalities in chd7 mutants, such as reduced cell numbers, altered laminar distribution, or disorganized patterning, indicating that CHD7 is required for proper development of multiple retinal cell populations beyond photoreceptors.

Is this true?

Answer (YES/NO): NO